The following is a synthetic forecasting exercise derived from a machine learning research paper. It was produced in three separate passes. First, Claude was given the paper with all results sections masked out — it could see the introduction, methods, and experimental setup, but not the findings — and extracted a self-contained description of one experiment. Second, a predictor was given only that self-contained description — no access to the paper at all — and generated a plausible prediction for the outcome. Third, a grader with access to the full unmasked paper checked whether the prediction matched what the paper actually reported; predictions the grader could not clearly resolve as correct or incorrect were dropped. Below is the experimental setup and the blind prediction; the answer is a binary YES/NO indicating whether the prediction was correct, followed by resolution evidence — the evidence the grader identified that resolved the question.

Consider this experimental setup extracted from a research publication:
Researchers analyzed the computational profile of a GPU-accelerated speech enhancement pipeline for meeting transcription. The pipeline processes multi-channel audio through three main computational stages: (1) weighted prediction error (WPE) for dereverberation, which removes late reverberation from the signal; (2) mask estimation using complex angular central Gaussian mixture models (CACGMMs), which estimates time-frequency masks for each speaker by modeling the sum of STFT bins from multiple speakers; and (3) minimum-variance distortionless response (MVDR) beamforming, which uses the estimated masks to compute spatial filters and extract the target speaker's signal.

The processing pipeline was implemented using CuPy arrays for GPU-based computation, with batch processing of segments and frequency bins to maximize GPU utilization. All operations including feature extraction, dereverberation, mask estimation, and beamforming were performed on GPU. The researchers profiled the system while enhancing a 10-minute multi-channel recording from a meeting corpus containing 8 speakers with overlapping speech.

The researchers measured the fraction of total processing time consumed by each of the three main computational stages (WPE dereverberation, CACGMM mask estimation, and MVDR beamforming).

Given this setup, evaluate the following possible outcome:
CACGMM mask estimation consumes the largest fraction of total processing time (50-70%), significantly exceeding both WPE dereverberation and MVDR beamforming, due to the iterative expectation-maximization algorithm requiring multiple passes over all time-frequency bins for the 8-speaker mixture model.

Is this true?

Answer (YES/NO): YES